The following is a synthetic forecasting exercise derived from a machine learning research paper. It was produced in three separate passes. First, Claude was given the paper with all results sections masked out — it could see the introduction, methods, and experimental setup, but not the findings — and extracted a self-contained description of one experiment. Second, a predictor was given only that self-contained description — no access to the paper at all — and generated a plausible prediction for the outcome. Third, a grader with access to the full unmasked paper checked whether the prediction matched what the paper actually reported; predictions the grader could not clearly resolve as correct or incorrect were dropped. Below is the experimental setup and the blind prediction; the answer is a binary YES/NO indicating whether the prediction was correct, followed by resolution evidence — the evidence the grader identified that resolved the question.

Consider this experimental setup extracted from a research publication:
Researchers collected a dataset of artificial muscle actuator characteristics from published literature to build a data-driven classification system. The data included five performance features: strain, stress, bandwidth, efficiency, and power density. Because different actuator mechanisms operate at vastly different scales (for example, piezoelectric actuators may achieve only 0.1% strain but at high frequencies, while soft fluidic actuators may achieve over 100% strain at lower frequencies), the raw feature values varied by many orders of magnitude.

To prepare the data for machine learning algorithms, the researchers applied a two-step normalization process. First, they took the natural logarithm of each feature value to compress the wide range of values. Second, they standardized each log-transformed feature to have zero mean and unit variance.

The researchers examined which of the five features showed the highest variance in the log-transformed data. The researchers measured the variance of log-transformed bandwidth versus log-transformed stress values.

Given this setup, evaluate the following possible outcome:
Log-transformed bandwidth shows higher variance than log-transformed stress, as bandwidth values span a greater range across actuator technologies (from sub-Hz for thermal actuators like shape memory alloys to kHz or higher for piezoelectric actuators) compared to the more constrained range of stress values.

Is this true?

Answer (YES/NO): YES